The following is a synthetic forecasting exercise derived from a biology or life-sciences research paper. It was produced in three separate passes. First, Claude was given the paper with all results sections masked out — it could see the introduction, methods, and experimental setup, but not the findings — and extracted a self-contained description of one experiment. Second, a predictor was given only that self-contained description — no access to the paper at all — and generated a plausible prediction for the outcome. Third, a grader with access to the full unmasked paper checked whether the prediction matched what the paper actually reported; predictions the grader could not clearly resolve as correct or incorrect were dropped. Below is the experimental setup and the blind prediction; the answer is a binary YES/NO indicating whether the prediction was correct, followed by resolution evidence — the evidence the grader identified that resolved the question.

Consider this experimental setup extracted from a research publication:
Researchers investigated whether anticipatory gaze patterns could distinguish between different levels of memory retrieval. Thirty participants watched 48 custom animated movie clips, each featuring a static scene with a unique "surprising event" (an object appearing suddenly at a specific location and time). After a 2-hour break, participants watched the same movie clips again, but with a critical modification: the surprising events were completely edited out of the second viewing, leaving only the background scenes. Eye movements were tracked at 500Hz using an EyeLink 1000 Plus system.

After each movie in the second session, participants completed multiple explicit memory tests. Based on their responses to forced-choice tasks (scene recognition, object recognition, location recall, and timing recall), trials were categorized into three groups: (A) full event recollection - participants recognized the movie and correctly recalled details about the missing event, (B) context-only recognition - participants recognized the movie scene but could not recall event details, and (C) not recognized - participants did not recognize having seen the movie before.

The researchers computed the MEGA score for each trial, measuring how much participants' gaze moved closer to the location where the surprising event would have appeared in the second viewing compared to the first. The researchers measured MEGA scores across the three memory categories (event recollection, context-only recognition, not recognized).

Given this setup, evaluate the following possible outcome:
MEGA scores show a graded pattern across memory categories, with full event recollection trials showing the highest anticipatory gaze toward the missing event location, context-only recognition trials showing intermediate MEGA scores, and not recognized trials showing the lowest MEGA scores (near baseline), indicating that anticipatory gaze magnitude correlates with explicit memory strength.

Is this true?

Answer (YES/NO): NO